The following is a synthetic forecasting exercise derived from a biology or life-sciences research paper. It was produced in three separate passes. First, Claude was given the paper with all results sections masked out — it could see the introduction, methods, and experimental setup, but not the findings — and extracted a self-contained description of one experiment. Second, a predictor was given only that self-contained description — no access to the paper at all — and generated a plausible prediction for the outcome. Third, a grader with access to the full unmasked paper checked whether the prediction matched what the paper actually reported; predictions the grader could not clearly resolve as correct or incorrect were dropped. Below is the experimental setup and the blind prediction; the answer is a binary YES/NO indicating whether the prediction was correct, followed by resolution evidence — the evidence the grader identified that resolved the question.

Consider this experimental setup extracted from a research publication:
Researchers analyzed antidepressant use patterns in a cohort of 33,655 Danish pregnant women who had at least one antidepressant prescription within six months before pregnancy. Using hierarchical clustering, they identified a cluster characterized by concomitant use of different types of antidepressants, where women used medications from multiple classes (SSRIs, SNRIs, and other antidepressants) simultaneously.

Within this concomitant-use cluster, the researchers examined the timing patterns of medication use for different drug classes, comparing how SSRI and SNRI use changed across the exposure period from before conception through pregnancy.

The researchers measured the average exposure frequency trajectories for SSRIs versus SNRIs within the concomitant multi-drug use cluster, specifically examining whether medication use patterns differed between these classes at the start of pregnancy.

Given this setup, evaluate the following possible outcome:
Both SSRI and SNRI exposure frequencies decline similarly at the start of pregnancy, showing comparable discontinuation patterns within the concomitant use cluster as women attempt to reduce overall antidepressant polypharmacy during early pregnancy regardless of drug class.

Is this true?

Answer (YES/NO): NO